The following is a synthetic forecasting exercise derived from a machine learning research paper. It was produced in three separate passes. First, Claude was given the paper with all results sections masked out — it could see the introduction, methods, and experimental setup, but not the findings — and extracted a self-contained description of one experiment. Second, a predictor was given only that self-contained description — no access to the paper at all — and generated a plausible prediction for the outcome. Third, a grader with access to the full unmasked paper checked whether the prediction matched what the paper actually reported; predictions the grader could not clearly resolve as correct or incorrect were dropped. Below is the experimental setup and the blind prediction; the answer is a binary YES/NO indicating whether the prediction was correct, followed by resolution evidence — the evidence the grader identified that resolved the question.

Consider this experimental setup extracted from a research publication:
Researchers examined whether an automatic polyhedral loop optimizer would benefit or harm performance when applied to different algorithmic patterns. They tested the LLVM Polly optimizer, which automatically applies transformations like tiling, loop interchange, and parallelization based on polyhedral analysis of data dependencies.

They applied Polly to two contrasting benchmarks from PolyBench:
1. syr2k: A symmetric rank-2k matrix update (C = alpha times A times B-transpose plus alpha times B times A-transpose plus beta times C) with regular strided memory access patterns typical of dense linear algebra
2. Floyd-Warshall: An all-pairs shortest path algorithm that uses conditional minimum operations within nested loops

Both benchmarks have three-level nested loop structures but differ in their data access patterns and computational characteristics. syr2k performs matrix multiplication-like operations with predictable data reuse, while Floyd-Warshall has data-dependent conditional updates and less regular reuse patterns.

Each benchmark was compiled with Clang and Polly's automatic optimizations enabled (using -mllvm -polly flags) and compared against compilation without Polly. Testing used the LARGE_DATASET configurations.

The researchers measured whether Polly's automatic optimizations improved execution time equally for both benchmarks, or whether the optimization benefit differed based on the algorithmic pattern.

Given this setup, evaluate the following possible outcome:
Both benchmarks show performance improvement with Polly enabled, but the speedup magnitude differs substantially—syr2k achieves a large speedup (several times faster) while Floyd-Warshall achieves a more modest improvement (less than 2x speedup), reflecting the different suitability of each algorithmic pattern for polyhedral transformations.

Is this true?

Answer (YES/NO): NO